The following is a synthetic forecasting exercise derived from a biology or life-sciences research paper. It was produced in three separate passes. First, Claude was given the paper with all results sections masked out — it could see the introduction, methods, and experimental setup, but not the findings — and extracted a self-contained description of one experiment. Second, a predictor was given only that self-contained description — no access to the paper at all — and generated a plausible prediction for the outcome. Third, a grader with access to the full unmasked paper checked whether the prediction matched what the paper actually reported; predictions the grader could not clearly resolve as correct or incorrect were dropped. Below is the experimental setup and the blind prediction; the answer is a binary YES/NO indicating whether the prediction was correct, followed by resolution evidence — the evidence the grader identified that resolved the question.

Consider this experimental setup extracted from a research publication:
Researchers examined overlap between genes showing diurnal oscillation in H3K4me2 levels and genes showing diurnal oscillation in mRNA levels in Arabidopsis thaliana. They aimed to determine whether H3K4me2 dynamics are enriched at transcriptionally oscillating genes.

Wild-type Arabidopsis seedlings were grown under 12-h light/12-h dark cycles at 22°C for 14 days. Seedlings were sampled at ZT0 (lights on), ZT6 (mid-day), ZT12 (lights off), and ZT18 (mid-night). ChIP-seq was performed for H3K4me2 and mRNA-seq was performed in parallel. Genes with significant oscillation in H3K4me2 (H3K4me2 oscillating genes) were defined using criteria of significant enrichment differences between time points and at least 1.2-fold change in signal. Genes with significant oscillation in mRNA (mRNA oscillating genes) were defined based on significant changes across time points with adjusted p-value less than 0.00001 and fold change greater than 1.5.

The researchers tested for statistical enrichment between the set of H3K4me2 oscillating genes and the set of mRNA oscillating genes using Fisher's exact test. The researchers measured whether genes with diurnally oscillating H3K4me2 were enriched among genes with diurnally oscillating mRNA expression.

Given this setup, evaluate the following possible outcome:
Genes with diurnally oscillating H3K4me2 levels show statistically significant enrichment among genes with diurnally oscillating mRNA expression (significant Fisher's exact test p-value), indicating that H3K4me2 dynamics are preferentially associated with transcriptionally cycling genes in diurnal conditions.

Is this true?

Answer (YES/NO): YES